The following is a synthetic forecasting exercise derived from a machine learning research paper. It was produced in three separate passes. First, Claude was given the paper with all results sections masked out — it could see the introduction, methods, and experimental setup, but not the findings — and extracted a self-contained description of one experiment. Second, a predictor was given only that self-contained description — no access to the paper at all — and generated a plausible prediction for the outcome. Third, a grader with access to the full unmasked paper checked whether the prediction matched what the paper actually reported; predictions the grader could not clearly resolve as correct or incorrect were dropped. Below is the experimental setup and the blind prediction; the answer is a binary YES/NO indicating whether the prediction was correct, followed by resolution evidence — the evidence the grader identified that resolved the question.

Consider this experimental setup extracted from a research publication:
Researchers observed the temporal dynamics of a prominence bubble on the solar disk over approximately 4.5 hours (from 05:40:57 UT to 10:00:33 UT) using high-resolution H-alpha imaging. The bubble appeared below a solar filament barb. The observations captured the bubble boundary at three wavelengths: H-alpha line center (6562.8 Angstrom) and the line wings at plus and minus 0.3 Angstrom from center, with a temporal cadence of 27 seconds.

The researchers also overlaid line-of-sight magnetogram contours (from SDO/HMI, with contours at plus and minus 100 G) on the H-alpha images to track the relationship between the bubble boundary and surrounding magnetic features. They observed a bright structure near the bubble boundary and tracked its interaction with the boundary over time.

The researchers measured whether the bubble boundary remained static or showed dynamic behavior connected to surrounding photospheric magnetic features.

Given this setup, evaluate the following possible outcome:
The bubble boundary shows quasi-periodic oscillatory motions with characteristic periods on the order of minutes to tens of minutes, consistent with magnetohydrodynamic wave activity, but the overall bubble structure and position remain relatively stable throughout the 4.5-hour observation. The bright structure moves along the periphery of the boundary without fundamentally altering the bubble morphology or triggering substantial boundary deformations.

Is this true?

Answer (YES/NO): NO